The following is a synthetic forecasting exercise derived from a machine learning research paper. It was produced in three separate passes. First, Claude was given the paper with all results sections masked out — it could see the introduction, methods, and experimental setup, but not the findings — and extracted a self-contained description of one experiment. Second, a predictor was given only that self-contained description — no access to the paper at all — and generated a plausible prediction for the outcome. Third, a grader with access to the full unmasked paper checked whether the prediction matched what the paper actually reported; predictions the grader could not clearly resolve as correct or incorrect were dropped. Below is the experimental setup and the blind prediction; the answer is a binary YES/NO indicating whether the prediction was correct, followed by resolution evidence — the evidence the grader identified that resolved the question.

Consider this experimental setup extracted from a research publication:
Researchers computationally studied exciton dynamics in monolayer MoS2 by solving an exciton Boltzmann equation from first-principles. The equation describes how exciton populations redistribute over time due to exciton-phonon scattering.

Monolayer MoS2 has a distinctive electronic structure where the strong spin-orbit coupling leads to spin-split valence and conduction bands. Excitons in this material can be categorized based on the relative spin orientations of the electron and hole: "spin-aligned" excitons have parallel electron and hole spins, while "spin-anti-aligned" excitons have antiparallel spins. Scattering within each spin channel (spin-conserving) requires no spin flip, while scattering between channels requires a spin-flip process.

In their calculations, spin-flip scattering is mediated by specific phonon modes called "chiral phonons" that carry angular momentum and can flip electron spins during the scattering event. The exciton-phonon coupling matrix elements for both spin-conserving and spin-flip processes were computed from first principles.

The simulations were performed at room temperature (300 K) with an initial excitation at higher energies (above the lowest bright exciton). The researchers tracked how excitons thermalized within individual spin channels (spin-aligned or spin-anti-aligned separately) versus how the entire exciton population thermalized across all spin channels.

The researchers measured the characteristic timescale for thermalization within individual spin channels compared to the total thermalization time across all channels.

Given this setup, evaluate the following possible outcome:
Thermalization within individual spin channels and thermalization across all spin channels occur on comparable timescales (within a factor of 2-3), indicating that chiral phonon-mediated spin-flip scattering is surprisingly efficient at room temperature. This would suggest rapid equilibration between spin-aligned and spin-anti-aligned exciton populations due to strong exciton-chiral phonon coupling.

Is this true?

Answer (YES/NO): NO